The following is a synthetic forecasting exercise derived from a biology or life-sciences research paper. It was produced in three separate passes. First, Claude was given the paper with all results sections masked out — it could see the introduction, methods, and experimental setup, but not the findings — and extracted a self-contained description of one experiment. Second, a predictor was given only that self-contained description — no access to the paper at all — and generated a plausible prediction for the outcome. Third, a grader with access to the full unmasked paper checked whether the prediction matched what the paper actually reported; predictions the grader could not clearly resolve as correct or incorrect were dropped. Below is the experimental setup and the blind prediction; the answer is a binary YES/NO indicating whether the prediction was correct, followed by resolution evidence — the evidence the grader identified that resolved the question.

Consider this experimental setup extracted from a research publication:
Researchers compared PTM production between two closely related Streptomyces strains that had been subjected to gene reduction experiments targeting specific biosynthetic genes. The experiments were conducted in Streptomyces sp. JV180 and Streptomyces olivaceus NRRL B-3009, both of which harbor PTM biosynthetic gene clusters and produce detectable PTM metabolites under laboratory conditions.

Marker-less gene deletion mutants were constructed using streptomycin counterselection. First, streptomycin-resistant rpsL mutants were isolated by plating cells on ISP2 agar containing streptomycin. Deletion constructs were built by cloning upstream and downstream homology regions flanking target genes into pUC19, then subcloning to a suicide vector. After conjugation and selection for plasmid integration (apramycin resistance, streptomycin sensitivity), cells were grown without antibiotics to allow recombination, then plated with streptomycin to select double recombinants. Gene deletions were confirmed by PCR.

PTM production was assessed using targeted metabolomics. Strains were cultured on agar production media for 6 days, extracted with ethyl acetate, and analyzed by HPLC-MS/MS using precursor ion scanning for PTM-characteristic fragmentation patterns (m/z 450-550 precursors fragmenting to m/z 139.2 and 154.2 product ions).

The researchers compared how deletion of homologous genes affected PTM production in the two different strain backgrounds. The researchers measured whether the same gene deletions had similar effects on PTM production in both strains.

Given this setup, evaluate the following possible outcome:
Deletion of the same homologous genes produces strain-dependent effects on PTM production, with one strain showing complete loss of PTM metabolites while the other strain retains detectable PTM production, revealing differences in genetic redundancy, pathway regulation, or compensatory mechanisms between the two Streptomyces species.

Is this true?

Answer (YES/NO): NO